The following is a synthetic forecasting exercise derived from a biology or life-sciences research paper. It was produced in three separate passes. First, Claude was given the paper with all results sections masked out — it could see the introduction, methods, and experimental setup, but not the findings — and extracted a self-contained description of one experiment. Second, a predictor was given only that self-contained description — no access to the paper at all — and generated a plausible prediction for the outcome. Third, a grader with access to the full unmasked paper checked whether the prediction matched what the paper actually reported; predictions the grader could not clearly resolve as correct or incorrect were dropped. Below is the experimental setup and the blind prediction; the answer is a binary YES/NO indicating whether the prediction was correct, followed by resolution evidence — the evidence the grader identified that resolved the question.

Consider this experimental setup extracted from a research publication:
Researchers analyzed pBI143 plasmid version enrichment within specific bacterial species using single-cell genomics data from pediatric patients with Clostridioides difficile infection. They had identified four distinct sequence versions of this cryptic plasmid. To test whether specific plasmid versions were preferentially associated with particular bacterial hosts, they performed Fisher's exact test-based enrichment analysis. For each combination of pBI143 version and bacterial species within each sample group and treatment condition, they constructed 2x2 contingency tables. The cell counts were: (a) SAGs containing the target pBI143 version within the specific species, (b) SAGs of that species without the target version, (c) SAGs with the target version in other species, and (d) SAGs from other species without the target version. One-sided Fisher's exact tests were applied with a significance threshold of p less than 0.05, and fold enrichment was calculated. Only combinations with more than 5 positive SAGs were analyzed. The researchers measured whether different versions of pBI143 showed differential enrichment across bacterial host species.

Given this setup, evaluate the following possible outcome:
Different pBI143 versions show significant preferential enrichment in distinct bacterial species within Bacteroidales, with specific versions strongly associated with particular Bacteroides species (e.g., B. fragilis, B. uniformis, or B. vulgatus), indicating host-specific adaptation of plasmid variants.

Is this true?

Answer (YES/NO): NO